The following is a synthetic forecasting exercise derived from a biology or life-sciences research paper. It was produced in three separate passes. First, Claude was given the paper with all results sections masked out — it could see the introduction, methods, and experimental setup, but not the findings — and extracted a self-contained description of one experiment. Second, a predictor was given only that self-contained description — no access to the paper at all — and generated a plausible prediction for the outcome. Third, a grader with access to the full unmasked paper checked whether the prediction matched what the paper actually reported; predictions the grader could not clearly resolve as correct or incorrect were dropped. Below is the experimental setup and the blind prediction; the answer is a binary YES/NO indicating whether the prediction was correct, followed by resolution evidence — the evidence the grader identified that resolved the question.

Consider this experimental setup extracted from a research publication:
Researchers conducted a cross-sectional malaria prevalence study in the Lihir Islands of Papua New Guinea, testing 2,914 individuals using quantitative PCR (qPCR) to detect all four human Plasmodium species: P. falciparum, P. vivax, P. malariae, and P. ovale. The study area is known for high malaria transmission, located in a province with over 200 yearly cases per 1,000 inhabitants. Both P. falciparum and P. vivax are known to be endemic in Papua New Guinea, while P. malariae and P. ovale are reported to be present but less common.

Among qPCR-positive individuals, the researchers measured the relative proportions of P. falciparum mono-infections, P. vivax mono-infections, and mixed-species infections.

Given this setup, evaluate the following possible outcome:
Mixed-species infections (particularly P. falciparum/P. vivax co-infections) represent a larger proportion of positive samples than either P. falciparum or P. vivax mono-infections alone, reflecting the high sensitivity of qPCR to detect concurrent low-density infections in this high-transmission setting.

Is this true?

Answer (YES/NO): NO